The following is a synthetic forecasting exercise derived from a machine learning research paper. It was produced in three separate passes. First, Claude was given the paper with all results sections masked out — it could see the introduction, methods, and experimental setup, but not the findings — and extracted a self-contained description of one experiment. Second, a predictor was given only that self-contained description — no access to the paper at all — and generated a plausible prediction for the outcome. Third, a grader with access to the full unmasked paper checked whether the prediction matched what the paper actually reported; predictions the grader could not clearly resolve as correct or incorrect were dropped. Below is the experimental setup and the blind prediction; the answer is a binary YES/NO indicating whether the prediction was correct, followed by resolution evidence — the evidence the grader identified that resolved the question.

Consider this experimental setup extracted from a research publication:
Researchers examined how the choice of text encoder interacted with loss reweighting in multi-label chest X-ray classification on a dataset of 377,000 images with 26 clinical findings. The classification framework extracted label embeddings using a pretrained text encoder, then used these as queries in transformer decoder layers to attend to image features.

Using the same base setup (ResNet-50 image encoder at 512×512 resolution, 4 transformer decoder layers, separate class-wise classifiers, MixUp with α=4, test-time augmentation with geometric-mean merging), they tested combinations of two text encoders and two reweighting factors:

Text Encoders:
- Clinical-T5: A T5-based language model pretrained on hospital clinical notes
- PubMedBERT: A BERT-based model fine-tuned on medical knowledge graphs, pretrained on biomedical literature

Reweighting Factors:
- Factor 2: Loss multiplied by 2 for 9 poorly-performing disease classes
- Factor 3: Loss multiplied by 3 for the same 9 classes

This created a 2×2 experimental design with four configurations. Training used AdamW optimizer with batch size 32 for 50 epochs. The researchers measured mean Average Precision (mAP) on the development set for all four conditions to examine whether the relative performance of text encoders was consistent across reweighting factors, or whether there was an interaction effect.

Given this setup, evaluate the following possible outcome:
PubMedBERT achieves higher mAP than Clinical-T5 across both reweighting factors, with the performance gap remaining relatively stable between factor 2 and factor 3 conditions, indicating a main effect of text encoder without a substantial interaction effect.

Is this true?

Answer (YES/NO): NO